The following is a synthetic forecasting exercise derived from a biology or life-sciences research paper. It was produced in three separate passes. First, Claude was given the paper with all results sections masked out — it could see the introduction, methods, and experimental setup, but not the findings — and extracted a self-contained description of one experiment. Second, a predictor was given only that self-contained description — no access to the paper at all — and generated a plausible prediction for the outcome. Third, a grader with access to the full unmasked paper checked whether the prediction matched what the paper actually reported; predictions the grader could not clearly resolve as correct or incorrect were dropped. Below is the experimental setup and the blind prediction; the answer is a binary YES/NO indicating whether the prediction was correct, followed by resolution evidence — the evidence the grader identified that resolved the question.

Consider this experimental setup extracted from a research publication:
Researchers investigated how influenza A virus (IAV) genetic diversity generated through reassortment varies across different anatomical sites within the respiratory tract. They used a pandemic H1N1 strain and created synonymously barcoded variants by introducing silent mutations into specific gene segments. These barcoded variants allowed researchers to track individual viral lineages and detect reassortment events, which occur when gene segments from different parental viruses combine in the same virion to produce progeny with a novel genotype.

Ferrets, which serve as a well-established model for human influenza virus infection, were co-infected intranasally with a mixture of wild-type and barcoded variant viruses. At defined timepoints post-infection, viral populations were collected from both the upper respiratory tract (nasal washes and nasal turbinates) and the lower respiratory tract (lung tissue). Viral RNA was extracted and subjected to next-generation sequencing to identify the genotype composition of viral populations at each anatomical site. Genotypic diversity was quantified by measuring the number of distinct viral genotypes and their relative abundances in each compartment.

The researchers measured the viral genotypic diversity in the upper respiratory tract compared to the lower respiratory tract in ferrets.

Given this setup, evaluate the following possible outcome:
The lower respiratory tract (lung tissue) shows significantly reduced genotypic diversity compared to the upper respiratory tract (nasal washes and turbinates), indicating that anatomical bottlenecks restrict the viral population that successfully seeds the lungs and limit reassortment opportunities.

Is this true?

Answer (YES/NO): YES